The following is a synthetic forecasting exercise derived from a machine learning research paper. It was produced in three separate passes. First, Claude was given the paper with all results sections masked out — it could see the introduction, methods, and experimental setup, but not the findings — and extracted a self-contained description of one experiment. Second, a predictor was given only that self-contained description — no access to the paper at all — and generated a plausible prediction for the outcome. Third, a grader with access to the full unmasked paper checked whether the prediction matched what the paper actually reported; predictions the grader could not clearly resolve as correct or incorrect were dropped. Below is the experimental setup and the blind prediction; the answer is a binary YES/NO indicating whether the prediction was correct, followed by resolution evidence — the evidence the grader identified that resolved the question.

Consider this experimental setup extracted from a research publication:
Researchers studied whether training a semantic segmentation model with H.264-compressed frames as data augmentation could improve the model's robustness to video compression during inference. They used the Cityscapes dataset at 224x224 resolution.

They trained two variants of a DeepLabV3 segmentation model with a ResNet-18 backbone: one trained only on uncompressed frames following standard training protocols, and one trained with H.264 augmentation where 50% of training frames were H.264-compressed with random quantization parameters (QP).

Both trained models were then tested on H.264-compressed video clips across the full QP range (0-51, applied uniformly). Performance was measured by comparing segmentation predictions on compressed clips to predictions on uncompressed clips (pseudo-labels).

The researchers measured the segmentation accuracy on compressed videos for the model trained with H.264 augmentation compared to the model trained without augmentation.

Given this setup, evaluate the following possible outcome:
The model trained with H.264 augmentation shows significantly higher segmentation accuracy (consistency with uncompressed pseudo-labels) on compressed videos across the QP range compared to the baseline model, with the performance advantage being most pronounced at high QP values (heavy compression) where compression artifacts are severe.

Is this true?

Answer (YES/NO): NO